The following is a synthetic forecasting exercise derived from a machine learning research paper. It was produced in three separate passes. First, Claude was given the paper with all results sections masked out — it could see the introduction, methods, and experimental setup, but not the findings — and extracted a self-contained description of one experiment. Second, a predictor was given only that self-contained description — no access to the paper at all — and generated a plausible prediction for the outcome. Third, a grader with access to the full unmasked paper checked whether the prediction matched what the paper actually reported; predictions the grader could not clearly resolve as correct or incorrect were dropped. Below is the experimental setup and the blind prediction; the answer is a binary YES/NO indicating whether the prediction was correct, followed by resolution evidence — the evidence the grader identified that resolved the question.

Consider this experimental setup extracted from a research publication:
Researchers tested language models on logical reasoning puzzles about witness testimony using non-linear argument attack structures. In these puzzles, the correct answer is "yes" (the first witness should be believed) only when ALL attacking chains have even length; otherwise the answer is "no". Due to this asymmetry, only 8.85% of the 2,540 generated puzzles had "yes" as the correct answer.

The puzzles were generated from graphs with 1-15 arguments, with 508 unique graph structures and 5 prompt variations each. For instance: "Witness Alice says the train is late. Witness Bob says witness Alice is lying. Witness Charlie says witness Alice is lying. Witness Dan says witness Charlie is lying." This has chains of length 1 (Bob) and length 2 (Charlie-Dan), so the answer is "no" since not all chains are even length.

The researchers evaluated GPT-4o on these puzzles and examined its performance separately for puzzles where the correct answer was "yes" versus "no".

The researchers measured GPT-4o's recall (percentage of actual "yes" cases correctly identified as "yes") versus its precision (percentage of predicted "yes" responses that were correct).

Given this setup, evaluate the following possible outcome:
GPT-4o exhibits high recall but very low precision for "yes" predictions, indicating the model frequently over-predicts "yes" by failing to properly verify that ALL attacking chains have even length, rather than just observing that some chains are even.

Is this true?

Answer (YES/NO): NO